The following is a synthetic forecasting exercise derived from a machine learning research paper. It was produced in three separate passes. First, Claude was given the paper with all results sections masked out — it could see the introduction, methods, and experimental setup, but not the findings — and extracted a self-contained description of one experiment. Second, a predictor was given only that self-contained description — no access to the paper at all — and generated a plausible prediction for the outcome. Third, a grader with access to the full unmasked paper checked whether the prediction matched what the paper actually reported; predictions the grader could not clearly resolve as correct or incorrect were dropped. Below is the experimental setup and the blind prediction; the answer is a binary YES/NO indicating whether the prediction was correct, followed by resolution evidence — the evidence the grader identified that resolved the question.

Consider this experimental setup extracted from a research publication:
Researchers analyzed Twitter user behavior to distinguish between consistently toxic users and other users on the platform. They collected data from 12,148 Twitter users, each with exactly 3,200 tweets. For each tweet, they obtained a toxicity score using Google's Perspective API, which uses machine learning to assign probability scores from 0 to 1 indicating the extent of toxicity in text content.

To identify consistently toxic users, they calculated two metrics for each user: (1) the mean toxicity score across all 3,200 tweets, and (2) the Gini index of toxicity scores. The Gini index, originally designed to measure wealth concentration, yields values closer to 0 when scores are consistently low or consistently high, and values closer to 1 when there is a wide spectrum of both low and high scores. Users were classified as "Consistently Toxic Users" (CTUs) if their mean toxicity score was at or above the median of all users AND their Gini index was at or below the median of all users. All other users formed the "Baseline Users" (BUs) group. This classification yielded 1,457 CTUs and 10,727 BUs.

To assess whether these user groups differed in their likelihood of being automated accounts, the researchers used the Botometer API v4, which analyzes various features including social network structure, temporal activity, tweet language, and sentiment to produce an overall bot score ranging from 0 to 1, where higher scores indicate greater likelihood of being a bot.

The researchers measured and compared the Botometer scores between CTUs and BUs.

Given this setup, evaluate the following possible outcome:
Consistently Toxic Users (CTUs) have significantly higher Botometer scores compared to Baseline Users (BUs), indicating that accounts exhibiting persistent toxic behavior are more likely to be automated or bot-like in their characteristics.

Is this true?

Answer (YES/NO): NO